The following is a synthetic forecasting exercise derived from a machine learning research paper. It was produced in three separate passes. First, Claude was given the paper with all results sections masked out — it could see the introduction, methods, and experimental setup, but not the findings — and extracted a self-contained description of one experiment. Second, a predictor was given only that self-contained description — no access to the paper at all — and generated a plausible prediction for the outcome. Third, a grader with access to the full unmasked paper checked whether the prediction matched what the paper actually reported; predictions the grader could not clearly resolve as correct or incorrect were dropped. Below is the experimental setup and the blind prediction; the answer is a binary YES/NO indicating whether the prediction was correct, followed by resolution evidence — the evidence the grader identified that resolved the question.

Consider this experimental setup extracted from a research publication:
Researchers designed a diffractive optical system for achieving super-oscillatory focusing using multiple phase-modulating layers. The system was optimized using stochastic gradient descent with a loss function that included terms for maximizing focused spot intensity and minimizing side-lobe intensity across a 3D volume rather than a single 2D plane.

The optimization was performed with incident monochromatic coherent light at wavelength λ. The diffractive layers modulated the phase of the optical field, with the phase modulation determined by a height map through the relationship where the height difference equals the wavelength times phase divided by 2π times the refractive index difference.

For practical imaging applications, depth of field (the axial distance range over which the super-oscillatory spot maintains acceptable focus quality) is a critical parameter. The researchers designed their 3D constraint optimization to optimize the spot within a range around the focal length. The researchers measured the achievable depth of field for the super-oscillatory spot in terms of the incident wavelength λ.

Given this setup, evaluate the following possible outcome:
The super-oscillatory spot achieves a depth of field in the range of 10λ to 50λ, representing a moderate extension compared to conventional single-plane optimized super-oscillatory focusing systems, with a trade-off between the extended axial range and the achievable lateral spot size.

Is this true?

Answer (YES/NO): YES